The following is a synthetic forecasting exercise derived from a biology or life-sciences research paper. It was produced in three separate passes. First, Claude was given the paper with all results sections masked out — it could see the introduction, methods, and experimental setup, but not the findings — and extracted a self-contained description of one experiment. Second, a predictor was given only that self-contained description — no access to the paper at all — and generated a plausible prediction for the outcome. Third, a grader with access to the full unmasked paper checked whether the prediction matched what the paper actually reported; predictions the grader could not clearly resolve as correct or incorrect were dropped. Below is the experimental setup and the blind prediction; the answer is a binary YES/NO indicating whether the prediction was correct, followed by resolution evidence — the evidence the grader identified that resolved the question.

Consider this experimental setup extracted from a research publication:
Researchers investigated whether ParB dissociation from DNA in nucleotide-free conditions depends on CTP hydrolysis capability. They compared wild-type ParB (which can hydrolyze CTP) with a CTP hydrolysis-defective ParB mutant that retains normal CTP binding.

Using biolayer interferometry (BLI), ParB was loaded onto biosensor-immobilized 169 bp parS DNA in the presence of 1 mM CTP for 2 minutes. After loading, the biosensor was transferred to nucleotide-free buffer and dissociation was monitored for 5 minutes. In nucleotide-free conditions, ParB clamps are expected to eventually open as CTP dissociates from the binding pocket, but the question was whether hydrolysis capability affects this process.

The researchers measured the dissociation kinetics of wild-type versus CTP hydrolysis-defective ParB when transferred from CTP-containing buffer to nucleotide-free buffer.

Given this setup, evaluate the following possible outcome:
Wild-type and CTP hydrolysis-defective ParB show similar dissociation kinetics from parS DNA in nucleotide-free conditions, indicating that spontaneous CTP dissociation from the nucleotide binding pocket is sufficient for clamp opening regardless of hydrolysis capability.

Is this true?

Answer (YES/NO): NO